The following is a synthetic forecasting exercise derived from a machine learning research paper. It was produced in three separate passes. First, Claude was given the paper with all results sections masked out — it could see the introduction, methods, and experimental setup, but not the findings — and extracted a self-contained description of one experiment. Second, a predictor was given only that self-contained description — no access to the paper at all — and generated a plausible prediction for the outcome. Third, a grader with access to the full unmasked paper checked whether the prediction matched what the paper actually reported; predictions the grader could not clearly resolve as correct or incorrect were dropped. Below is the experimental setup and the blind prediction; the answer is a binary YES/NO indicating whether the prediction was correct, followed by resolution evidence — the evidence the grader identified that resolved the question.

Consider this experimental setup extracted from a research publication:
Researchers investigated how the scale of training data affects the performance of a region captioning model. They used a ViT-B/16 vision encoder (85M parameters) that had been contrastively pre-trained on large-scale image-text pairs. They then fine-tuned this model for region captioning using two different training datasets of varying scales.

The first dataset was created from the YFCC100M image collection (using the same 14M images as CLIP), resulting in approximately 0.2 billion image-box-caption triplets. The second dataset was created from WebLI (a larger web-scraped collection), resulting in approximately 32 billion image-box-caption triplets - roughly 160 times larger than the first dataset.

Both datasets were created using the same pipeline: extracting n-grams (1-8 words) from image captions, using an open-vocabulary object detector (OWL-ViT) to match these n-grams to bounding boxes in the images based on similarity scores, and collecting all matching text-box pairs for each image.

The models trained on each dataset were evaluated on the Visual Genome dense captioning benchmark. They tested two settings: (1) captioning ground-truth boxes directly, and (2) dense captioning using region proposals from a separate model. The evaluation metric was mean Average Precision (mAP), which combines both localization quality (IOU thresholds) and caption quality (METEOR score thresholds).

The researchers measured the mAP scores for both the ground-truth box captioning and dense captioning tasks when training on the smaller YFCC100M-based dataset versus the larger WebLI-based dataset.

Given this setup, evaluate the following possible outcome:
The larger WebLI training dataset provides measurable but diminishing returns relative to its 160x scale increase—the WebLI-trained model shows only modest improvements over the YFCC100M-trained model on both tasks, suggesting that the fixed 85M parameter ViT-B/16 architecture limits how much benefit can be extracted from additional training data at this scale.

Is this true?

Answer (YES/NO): NO